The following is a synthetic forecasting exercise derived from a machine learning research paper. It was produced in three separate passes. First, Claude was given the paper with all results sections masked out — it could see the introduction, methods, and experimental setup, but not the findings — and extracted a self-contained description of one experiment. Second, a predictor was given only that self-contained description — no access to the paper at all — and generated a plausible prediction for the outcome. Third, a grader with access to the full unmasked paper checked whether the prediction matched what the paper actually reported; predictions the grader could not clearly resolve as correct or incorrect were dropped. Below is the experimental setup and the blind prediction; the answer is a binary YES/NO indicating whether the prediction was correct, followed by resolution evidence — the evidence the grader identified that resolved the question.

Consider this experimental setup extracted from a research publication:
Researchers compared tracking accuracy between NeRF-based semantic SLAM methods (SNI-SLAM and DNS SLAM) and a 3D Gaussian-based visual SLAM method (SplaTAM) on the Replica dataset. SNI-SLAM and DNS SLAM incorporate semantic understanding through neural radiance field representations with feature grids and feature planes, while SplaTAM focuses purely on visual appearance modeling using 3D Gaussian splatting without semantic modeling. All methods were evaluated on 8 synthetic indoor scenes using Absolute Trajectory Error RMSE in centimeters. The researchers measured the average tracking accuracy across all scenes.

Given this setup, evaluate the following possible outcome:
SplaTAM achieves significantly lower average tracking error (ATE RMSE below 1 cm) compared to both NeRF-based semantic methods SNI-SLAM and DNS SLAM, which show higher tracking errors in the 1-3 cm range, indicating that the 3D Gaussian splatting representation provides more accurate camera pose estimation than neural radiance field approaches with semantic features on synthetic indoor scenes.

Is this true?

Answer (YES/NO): NO